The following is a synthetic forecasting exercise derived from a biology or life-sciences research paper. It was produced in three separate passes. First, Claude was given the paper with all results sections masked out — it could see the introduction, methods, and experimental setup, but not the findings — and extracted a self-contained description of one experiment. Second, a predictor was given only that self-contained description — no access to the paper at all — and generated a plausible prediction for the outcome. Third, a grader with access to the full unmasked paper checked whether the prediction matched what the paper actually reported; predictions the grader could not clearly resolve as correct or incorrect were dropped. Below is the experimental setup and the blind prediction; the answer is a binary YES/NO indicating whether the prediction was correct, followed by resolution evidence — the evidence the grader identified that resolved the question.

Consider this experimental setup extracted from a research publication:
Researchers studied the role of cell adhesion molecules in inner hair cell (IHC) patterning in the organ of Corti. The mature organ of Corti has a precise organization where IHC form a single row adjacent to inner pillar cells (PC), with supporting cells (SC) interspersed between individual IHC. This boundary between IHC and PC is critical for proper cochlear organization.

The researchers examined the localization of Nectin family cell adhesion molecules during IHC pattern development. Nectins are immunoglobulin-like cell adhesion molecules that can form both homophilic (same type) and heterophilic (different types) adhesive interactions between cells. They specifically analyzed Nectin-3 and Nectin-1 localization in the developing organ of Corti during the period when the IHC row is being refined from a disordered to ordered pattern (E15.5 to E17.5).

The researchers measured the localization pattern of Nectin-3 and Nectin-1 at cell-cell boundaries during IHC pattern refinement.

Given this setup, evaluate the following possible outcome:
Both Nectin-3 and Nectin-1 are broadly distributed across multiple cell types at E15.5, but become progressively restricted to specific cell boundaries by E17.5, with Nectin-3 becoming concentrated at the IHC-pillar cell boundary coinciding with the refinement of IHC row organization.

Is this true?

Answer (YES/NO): NO